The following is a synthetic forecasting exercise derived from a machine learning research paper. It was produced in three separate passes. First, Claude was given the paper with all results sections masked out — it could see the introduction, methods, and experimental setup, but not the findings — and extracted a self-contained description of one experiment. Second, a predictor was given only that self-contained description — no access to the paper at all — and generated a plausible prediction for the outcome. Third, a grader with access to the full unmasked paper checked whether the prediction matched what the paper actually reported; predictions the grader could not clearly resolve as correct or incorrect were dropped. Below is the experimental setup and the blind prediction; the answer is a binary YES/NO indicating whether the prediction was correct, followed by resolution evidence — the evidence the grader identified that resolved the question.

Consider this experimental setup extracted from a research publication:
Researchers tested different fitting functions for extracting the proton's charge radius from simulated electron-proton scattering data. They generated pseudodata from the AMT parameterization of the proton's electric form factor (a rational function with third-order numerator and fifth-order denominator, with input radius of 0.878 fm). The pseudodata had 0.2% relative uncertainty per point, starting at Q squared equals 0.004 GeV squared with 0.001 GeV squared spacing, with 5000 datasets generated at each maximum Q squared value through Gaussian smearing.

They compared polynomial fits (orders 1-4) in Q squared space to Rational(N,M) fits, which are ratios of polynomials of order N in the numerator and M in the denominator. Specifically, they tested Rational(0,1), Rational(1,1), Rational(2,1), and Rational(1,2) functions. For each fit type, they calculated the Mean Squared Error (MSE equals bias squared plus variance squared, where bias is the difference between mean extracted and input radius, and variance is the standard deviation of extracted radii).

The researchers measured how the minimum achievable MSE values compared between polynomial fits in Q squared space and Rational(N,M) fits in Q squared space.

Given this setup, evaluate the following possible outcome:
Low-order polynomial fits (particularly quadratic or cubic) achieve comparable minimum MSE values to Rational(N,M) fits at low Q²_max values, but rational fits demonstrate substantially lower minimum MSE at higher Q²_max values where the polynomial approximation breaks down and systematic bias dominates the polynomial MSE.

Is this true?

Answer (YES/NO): NO